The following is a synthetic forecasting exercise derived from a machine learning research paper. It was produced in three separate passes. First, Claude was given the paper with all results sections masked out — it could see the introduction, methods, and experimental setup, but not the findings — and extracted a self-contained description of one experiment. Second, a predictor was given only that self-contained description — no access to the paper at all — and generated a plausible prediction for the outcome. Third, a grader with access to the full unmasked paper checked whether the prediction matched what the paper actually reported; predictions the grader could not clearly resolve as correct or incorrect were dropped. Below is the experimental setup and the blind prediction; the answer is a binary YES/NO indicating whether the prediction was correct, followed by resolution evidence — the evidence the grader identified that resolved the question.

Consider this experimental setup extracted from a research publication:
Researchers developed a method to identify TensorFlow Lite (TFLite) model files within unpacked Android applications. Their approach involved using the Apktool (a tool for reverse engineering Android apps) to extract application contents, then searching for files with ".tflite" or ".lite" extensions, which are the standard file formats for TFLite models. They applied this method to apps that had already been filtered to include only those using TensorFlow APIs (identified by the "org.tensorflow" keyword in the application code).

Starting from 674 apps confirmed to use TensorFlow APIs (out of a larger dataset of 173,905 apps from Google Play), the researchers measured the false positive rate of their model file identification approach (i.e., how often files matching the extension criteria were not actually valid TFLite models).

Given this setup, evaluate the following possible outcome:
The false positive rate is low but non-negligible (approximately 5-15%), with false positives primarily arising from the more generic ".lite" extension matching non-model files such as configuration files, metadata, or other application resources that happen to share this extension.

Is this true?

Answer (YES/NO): NO